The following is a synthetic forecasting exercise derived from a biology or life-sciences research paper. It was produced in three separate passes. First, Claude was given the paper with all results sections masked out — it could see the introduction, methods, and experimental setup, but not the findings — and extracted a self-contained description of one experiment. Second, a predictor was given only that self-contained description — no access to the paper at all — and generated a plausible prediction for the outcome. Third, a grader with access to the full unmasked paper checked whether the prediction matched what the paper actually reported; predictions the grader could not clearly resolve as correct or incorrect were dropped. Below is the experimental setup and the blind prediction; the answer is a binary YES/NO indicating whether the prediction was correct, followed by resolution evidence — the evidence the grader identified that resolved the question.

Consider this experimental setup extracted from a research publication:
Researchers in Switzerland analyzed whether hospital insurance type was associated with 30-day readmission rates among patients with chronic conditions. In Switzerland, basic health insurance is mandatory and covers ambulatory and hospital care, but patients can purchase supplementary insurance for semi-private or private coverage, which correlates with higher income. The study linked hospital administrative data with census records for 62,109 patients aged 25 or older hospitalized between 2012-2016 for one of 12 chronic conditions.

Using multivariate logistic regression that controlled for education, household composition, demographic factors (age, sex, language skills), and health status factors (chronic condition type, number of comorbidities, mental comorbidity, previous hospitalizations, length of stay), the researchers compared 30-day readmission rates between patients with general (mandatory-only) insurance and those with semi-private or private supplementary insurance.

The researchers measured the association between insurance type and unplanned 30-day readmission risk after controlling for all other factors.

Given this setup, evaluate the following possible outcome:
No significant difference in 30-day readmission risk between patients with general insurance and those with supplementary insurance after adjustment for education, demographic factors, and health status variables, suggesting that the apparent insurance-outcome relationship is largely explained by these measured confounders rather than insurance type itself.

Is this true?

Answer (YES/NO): NO